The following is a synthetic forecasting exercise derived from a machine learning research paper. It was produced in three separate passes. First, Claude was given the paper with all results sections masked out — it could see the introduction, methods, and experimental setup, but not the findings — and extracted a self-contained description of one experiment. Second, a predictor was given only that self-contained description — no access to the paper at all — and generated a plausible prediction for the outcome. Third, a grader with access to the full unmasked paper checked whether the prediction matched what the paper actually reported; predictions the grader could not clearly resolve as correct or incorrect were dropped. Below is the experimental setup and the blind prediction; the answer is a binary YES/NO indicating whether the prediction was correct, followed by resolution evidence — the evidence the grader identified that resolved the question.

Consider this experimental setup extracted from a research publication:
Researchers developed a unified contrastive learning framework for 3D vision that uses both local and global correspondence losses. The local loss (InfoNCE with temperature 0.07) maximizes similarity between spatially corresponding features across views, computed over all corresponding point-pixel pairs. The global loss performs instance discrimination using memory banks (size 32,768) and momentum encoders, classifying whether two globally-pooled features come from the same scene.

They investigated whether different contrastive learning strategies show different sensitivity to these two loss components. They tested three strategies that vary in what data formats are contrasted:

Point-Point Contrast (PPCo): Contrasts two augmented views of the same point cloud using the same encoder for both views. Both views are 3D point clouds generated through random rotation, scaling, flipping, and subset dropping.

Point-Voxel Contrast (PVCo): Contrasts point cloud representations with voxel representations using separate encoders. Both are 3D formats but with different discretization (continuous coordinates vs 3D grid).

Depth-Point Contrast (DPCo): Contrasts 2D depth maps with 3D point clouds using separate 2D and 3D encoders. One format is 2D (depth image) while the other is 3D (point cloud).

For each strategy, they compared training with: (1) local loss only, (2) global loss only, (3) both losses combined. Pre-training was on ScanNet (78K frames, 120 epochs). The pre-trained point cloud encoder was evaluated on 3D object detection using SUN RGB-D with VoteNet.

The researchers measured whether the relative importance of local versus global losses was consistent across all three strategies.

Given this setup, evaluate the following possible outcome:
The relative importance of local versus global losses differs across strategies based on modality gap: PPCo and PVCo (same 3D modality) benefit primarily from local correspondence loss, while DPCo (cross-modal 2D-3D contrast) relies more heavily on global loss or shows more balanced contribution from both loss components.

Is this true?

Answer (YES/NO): NO